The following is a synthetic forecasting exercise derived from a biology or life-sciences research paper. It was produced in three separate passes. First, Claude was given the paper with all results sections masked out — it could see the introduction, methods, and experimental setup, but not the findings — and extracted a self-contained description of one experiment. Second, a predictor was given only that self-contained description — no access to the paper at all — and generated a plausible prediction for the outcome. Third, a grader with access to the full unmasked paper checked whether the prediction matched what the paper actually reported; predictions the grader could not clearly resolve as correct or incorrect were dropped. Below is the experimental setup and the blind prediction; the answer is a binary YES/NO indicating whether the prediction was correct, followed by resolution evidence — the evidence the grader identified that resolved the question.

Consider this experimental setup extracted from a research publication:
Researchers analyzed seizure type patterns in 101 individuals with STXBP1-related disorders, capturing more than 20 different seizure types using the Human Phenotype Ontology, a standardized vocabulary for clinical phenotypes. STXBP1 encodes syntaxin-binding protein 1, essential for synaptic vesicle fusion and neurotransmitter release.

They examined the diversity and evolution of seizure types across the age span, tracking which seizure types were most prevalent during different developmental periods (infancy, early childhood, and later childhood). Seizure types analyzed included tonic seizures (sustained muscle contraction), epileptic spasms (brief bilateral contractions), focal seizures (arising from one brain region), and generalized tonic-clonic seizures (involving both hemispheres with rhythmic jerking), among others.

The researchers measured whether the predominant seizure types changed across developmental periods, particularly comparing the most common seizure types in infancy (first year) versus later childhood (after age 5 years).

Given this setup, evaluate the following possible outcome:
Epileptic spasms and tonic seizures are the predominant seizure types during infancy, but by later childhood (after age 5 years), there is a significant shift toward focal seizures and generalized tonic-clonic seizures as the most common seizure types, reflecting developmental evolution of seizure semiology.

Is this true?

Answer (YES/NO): NO